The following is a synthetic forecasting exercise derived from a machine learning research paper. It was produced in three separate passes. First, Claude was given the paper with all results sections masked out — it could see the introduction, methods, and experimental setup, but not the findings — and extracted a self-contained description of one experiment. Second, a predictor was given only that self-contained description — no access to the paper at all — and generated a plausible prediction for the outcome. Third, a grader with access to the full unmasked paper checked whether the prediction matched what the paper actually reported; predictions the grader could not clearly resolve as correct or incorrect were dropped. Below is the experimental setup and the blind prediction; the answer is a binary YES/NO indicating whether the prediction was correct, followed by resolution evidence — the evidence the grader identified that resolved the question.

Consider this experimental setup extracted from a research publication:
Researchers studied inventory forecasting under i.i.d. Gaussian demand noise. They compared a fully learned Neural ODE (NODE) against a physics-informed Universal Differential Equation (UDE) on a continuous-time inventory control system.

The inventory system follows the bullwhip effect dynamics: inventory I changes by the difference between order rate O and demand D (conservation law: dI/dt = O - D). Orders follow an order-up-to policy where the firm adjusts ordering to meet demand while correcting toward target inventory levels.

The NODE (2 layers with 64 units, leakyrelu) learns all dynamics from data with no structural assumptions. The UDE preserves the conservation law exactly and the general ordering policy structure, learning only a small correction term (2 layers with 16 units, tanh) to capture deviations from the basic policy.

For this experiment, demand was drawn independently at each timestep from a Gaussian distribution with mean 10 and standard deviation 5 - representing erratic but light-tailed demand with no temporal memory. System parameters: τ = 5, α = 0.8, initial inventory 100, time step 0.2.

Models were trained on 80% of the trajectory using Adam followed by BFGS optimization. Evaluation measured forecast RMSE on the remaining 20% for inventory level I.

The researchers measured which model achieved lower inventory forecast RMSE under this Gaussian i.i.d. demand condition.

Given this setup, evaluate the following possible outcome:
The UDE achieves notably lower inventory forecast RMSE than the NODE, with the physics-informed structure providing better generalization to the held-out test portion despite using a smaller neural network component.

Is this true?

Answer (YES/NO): YES